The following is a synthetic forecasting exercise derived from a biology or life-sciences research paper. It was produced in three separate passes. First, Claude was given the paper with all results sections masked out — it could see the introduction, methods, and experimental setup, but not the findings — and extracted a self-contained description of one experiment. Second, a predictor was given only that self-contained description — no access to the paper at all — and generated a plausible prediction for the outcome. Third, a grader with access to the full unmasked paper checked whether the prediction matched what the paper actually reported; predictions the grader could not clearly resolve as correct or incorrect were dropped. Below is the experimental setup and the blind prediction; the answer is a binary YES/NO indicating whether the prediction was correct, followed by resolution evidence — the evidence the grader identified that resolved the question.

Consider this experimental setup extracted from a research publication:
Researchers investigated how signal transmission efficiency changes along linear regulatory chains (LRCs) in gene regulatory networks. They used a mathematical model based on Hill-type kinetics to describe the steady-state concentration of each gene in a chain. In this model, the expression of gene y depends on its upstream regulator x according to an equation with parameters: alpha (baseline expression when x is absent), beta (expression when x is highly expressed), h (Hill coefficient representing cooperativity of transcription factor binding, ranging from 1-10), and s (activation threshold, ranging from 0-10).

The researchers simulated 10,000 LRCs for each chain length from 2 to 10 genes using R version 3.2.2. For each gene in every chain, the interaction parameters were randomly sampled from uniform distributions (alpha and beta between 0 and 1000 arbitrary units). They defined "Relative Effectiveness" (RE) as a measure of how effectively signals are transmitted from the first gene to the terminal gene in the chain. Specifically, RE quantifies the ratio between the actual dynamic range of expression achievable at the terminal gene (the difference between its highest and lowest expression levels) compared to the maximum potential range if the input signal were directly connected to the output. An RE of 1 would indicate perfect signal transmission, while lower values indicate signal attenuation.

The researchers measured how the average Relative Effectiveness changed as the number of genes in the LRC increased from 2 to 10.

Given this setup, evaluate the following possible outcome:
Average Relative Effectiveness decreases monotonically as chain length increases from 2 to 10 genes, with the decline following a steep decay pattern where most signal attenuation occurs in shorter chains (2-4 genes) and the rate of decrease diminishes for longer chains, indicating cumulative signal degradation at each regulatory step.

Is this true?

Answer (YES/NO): YES